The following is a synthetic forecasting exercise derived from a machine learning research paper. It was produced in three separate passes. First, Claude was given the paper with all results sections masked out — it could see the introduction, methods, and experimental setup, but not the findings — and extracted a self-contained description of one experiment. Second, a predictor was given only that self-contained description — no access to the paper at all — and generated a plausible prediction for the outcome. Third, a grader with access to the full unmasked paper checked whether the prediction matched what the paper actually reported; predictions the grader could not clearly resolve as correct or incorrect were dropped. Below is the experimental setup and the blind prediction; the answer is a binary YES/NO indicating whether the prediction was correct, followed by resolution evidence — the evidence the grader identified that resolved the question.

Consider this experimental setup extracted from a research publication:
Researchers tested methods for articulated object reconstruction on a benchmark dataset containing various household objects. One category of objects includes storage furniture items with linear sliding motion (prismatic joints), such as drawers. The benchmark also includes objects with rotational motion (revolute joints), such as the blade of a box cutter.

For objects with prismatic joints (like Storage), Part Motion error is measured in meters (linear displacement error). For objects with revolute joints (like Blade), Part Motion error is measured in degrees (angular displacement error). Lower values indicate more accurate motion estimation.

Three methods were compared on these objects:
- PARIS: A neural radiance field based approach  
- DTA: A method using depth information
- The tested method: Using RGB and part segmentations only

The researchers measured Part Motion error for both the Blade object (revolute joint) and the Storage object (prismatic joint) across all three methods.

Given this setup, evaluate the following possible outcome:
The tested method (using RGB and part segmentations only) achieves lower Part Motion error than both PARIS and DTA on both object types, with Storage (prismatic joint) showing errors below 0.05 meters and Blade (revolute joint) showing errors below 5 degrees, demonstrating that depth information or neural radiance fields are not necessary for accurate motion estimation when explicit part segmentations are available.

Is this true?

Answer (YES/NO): NO